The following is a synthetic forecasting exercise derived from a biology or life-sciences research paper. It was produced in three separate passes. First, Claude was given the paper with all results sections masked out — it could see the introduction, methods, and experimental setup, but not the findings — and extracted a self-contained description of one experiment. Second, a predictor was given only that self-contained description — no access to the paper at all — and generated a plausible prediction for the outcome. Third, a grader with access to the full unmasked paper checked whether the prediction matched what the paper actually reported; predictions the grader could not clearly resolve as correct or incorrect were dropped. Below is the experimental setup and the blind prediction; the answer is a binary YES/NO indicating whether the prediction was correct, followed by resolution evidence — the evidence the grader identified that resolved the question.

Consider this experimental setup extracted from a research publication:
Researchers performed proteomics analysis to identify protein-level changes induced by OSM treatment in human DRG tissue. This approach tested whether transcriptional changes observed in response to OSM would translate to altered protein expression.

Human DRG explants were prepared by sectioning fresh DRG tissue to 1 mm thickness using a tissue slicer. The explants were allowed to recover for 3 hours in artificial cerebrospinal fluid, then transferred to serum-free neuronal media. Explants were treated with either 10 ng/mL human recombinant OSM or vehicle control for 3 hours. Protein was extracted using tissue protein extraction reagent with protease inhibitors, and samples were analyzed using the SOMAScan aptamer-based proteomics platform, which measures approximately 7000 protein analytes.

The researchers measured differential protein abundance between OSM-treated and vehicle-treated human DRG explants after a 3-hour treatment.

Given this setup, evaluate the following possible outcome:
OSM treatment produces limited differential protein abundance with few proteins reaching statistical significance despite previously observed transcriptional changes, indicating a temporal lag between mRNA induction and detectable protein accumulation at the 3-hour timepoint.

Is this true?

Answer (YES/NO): NO